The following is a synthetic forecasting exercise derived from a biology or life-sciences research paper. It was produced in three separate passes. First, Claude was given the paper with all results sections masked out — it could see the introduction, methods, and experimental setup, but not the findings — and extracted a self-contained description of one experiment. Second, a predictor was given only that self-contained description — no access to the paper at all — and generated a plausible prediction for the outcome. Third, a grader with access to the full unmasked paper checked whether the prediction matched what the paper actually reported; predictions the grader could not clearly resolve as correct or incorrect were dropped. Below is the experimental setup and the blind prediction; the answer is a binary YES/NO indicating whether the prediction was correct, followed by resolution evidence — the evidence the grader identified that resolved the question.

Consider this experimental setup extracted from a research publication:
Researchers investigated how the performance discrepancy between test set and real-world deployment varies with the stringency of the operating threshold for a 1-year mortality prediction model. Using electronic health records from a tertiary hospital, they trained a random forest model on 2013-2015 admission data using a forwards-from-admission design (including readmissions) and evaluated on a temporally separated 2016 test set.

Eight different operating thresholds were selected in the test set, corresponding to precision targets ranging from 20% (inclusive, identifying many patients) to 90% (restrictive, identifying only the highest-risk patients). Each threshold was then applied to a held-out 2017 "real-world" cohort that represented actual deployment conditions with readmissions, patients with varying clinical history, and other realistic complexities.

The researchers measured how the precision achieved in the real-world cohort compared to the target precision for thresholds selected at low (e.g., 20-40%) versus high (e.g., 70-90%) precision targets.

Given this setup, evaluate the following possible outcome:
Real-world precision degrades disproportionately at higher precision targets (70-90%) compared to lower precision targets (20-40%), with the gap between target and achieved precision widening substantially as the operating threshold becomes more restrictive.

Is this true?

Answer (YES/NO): NO